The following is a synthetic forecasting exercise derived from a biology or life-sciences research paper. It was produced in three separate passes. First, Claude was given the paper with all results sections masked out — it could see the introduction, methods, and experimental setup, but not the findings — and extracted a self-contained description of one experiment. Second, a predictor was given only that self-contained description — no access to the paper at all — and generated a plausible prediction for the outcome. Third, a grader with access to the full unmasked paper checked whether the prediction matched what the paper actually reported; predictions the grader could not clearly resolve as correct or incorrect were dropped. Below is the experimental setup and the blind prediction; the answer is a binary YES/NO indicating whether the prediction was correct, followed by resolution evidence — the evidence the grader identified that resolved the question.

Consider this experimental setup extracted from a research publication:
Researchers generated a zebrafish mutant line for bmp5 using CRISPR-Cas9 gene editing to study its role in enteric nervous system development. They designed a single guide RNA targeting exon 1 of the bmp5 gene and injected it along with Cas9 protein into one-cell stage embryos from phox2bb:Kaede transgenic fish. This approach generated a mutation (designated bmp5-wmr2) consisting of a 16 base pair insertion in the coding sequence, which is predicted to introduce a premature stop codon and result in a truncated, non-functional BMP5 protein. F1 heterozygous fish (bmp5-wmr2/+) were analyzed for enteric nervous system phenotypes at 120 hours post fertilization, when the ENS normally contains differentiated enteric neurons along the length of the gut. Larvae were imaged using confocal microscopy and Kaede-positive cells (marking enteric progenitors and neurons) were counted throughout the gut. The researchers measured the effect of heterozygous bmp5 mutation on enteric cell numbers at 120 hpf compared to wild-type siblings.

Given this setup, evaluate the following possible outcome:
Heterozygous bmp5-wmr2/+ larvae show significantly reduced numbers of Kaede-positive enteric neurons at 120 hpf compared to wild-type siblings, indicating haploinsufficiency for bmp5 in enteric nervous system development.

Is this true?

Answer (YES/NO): NO